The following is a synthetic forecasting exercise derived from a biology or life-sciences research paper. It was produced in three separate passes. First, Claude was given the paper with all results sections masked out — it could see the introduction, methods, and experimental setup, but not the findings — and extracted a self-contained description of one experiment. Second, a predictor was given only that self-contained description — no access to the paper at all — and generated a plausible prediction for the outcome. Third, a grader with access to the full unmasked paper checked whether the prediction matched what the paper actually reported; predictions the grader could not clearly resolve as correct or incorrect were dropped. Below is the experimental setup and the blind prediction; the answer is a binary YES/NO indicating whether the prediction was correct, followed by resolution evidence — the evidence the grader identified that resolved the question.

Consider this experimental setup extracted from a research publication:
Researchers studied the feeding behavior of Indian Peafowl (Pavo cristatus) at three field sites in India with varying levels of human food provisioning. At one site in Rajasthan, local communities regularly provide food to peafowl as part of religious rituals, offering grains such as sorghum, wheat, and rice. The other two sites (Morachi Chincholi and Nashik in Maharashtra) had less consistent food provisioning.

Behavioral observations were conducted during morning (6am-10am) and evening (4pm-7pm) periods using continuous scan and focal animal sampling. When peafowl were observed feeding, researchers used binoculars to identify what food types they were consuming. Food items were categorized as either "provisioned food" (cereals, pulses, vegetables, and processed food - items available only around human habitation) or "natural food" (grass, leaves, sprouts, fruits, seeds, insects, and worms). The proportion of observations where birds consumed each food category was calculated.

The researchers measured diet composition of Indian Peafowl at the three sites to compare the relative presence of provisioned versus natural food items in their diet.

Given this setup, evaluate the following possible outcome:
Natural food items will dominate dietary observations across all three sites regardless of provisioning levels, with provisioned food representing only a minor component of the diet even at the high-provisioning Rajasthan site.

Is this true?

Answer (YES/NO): NO